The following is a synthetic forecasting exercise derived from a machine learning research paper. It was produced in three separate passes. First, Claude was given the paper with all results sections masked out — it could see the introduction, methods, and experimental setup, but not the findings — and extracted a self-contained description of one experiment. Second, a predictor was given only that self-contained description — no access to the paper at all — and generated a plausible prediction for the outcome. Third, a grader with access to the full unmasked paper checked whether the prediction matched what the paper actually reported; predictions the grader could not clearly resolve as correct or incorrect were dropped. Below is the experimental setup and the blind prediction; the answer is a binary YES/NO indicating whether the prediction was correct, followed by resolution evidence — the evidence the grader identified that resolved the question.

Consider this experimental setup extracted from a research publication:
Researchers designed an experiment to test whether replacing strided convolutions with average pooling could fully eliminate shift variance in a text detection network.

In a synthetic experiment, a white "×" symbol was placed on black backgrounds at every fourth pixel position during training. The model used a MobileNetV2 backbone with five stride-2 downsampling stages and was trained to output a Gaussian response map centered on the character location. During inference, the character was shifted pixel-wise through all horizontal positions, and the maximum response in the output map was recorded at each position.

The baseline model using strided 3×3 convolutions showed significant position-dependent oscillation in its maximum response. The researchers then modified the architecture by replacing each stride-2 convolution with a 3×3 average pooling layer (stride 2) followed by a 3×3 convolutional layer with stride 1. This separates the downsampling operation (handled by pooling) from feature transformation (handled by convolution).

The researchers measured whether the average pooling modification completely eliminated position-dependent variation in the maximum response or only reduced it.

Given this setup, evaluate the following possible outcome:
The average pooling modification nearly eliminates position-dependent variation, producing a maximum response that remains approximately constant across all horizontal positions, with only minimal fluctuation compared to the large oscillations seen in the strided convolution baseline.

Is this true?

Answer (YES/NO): NO